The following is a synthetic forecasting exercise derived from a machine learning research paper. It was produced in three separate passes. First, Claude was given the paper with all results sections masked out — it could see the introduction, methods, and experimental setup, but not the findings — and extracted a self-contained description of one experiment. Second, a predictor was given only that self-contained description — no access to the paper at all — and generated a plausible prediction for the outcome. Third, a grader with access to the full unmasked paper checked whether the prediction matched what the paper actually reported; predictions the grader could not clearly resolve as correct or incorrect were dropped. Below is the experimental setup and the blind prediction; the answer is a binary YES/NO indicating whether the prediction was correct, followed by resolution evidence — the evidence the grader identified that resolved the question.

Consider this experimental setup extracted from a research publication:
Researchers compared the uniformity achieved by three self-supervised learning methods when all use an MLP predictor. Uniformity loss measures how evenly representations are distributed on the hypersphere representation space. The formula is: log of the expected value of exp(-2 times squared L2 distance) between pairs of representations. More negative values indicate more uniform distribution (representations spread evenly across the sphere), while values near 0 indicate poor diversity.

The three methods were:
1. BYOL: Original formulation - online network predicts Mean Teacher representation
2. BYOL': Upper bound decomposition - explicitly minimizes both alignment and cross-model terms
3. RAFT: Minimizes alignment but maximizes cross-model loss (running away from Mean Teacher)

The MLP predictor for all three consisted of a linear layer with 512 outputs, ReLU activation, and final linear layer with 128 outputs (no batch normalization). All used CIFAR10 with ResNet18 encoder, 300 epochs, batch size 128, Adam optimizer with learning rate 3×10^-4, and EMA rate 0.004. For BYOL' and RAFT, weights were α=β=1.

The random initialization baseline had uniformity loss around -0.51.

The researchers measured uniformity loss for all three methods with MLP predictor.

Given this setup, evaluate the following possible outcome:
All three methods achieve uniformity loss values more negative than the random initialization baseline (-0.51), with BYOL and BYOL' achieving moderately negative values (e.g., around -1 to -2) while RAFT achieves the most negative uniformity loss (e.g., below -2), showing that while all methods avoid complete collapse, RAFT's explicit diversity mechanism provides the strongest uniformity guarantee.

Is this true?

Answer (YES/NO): NO